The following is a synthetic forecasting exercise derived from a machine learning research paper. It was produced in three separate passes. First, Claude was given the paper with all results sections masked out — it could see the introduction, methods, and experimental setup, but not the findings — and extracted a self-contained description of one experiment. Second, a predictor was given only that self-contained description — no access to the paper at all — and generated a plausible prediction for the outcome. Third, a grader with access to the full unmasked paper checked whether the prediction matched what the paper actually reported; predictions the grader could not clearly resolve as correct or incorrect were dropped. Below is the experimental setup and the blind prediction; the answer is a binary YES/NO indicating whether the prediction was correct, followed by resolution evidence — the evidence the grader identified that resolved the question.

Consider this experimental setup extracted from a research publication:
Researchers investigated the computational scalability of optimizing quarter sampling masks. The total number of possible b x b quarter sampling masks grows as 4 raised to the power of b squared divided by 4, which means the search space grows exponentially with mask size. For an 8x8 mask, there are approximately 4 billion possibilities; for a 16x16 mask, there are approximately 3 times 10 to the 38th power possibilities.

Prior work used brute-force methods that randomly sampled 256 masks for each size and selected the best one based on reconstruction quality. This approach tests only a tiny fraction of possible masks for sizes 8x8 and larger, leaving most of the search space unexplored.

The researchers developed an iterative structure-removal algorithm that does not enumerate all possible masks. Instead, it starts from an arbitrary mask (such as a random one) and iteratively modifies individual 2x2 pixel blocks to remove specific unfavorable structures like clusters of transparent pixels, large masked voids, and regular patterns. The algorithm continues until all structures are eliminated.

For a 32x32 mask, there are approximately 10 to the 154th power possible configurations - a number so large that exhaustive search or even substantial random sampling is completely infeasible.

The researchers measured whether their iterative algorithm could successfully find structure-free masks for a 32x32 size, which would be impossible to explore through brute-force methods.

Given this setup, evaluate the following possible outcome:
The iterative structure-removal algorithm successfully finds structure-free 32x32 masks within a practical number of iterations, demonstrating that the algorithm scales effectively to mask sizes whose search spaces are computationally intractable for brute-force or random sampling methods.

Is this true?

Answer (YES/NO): YES